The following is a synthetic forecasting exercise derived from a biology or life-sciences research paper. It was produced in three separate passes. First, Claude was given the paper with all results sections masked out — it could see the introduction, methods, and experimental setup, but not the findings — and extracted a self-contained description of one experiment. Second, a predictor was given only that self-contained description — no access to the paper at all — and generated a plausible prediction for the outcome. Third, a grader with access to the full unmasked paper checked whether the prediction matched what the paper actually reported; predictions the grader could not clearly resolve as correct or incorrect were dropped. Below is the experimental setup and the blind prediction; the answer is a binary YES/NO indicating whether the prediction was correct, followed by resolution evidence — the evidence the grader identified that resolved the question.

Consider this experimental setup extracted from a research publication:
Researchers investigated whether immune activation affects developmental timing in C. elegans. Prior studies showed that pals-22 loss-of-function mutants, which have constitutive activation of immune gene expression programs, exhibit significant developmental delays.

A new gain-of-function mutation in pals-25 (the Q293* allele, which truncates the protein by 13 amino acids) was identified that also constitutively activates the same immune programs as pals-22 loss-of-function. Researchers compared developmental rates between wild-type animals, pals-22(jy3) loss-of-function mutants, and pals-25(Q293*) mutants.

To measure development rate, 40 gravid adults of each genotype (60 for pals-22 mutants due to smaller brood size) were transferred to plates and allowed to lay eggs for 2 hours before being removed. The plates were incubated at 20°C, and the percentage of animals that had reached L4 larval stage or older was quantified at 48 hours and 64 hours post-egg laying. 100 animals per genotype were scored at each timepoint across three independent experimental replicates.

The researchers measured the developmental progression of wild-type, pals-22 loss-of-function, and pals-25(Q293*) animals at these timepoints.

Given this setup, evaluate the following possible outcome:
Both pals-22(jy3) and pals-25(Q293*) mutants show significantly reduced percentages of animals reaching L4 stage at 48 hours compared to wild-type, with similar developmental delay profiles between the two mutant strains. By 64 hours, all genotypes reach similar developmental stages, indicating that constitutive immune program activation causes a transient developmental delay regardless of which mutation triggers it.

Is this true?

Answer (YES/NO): NO